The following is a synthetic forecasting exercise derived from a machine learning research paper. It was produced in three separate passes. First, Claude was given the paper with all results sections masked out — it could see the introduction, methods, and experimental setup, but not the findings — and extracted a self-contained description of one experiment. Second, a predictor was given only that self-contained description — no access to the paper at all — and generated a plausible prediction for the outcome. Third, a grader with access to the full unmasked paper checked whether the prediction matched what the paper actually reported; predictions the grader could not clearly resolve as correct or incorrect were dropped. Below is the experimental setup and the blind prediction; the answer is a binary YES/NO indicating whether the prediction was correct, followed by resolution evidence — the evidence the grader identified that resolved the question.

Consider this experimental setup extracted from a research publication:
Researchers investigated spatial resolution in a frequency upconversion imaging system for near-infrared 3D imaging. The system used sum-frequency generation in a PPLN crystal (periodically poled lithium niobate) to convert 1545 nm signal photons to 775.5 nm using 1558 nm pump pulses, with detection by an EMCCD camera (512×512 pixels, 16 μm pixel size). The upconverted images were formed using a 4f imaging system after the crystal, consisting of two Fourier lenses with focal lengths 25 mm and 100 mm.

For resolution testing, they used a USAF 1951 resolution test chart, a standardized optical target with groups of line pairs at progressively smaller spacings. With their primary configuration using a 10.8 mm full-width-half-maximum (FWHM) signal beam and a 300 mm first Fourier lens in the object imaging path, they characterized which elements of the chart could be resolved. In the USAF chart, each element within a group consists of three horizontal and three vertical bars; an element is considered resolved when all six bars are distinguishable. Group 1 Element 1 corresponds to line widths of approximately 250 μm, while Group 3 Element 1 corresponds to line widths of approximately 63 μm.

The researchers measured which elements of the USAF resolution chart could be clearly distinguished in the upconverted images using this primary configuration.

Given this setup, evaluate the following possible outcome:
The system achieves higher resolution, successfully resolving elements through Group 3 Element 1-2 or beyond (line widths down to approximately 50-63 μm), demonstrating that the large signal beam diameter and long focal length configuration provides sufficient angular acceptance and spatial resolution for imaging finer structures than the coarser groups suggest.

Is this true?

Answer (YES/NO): NO